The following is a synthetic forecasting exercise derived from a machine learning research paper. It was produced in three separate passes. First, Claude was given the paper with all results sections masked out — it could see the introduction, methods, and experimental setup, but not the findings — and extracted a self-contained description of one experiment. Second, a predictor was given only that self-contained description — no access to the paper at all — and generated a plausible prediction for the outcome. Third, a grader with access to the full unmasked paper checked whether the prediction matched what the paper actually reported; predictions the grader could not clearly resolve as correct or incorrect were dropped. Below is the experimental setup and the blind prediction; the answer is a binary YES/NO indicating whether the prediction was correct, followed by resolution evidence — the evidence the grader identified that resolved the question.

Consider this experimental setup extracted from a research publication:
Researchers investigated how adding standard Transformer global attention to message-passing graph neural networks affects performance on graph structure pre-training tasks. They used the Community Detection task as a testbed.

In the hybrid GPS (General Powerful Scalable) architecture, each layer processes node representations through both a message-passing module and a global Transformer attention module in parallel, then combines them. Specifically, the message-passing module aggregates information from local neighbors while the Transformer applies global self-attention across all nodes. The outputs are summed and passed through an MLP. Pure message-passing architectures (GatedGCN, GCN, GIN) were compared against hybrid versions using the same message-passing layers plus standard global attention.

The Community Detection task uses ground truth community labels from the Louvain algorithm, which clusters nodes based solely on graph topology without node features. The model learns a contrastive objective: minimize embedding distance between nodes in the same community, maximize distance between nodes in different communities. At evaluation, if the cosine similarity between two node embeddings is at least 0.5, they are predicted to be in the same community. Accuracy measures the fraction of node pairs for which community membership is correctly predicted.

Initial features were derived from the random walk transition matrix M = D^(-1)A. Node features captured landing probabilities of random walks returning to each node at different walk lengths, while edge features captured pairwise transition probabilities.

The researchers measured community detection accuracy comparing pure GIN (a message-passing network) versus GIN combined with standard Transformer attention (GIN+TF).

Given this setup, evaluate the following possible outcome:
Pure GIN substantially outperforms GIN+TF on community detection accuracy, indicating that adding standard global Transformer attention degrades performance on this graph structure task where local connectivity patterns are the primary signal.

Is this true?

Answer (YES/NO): YES